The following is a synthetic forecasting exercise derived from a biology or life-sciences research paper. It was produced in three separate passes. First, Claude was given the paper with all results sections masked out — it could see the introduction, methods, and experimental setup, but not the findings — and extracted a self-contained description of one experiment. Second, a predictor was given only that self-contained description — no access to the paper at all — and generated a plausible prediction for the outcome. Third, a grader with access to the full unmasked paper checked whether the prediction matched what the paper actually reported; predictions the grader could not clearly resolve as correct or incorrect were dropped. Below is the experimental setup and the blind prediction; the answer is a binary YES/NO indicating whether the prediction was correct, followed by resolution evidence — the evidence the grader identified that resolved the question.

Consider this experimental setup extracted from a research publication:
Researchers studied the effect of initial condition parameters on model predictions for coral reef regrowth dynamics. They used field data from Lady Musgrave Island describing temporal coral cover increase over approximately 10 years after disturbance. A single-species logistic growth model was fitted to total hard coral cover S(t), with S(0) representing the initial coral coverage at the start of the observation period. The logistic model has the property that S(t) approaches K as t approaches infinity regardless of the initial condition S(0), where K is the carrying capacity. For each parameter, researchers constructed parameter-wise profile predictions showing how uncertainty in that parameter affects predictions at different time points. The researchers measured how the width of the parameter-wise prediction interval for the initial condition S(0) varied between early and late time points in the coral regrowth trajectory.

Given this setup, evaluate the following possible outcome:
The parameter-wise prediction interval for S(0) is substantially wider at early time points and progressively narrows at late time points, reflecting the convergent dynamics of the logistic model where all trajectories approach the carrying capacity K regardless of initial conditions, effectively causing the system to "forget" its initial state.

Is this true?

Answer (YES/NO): YES